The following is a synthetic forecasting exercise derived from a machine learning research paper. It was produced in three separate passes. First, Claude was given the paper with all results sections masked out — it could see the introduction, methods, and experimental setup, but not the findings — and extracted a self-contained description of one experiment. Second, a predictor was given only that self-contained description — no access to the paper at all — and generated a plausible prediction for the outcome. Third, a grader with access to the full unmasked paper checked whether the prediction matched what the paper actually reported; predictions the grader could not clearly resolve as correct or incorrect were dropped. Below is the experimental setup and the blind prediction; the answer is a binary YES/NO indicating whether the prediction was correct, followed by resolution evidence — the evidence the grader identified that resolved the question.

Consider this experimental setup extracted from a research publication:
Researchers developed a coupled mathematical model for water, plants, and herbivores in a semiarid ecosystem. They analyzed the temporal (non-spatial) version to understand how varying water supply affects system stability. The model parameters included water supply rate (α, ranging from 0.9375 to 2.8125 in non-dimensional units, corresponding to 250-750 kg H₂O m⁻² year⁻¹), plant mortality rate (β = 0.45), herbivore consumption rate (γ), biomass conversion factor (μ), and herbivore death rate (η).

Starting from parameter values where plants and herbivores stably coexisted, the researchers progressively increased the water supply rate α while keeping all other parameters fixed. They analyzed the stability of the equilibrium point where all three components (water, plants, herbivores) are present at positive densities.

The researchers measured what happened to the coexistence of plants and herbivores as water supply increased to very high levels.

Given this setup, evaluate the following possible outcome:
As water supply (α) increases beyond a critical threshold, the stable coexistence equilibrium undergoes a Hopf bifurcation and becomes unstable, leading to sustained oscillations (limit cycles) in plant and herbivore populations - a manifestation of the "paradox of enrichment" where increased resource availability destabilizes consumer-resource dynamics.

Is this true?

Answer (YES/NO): NO